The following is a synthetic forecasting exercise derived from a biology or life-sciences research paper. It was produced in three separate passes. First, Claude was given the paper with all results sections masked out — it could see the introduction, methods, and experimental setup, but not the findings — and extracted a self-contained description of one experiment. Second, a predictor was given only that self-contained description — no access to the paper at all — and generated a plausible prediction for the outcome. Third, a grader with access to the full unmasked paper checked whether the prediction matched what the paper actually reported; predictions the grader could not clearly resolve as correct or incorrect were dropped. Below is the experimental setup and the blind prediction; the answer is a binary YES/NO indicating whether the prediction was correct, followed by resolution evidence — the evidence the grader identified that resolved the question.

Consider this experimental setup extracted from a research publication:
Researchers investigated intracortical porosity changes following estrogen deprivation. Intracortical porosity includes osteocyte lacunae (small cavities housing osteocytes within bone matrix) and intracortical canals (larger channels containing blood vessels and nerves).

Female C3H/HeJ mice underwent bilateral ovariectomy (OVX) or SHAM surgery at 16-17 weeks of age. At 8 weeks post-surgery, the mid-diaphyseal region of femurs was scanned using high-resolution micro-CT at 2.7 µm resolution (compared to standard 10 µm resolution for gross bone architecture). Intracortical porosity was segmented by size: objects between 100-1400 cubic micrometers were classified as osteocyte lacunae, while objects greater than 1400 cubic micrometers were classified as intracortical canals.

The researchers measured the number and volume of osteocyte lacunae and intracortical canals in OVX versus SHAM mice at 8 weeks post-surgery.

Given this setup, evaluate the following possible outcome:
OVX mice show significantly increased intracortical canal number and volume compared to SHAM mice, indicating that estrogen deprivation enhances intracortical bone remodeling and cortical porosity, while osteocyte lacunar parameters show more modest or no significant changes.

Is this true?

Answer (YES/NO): NO